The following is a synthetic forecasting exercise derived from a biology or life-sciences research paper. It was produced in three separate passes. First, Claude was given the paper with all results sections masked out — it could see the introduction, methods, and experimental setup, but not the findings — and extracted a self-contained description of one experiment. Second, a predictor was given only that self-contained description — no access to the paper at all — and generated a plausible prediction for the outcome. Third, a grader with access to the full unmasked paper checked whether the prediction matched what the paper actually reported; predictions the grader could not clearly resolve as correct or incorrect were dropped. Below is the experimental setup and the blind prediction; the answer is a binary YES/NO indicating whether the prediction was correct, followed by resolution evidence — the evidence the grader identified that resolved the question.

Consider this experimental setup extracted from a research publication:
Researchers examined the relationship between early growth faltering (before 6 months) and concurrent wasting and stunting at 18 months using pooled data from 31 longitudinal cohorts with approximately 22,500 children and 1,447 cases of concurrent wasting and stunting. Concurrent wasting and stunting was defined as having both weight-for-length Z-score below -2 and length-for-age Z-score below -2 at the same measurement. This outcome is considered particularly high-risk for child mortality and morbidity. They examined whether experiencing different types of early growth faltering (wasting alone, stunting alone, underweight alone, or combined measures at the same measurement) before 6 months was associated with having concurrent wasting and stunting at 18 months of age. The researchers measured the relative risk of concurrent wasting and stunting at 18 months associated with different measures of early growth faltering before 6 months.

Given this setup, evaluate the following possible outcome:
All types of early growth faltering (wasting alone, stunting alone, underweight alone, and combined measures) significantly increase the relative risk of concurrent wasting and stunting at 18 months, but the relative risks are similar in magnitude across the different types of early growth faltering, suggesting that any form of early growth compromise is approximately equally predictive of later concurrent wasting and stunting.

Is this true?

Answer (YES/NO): NO